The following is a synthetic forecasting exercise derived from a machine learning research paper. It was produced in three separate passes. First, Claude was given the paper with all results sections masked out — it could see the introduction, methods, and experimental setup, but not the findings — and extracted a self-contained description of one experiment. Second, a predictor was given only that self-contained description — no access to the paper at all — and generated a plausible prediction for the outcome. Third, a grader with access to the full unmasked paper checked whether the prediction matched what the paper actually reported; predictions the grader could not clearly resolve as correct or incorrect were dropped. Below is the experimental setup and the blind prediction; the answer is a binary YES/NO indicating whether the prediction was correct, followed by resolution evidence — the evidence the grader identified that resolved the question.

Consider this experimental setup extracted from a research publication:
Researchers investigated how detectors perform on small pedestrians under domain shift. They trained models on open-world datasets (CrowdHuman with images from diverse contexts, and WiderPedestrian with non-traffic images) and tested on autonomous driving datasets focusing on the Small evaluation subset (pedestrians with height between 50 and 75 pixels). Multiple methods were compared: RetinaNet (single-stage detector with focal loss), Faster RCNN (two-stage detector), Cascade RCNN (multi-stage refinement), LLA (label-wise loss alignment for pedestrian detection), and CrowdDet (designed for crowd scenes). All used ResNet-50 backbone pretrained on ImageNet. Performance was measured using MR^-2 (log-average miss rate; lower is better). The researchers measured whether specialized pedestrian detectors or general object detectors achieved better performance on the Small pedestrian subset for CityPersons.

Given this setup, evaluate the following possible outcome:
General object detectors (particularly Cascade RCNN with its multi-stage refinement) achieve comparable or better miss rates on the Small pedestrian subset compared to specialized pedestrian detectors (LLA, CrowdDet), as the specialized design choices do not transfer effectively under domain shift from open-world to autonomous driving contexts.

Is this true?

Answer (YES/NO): NO